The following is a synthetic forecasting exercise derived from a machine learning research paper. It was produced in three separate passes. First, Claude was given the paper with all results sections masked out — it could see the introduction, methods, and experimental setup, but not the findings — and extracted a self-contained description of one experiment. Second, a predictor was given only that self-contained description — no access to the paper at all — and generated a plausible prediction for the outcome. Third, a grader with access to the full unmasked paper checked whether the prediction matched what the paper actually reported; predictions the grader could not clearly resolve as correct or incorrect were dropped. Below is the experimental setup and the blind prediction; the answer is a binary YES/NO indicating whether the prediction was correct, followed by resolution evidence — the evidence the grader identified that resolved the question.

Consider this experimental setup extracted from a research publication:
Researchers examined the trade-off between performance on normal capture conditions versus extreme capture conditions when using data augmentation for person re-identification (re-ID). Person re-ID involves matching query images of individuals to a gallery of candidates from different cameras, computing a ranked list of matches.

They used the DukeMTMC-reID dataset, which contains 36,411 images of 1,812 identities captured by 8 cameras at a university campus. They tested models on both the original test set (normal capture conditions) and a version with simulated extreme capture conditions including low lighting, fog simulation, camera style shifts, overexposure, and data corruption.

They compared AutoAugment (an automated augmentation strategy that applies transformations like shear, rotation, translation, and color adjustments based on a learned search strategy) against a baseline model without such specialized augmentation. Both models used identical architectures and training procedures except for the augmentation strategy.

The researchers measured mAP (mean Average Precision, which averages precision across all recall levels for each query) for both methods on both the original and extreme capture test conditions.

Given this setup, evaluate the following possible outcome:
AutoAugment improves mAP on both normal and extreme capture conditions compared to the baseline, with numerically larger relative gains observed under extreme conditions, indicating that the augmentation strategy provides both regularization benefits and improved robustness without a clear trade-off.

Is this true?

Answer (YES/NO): NO